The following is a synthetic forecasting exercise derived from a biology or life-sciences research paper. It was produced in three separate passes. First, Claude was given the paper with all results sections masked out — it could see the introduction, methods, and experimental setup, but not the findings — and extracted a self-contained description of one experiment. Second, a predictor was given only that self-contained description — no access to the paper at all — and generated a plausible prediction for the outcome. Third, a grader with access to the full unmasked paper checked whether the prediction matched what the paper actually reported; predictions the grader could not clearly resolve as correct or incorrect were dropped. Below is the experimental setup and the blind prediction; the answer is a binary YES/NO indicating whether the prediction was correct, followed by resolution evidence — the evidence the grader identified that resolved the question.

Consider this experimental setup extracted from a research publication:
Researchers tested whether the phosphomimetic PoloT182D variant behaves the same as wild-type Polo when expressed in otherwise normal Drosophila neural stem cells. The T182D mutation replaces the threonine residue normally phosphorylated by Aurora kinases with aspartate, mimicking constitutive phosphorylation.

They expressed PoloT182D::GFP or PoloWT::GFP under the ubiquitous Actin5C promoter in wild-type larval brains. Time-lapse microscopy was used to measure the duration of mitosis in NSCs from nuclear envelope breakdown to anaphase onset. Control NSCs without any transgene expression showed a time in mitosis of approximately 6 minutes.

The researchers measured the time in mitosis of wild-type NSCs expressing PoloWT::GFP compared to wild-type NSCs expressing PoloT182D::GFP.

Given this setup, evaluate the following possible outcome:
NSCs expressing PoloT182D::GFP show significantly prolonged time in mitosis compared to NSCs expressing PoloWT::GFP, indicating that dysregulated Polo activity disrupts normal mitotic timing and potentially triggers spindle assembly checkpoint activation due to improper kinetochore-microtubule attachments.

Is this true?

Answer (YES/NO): NO